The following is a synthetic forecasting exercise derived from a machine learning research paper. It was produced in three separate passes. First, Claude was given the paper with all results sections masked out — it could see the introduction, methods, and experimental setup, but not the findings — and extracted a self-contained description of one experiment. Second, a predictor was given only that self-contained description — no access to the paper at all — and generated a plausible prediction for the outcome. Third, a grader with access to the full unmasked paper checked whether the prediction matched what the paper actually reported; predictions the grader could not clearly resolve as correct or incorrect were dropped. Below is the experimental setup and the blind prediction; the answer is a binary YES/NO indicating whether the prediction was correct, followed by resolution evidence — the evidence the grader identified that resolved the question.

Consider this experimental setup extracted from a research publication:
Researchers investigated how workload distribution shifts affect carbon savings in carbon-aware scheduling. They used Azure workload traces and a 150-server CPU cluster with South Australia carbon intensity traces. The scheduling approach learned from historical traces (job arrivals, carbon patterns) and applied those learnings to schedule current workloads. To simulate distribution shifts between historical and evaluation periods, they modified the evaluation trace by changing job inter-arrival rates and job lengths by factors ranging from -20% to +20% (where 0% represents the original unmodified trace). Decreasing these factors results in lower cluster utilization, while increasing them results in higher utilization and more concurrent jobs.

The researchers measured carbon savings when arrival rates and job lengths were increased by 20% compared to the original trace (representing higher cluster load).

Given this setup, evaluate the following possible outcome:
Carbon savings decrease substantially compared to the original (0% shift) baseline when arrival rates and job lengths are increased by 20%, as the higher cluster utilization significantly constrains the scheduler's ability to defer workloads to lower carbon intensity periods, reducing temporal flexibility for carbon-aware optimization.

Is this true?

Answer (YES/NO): YES